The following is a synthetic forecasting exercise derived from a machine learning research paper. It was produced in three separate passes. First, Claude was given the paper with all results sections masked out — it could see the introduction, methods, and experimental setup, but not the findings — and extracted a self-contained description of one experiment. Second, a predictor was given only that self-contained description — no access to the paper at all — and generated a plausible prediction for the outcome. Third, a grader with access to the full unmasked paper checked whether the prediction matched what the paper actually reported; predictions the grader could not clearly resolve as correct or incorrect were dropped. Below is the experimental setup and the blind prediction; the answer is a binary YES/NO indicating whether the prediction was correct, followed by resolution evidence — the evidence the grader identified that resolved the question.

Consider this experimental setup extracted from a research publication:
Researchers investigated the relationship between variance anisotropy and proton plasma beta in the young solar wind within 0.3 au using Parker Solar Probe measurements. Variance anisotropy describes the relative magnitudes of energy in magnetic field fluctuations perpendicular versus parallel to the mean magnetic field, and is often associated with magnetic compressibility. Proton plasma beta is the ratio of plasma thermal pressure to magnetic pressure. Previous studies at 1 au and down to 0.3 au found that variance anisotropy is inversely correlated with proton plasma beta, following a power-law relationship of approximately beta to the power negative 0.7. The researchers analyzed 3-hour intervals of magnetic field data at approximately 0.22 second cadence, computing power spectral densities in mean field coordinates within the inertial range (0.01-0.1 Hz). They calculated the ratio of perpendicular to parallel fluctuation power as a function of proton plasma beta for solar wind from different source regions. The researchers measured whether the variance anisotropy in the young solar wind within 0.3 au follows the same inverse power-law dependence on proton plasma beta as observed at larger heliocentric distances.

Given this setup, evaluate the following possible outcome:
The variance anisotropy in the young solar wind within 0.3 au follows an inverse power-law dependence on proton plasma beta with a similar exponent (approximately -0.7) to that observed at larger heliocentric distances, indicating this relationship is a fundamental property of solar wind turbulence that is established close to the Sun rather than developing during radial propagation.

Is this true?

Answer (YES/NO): NO